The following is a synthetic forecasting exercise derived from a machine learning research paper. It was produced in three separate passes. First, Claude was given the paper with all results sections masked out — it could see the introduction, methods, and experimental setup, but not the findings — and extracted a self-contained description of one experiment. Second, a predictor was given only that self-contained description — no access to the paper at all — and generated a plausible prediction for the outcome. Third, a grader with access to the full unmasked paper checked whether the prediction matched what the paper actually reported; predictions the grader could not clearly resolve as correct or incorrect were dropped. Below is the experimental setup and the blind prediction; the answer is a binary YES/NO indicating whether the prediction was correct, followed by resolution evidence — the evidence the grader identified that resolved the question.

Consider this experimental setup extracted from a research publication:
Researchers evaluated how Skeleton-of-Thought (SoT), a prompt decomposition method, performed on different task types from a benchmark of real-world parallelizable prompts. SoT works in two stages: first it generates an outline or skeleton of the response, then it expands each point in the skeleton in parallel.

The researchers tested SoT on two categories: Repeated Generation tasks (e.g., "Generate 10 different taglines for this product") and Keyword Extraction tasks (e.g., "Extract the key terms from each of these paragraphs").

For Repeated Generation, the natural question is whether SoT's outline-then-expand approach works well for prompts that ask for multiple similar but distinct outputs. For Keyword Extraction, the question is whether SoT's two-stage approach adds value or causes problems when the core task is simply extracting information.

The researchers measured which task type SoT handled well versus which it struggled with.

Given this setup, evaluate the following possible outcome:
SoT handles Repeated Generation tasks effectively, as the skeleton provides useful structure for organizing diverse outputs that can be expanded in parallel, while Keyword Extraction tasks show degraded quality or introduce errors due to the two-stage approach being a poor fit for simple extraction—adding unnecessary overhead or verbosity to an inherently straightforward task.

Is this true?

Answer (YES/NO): YES